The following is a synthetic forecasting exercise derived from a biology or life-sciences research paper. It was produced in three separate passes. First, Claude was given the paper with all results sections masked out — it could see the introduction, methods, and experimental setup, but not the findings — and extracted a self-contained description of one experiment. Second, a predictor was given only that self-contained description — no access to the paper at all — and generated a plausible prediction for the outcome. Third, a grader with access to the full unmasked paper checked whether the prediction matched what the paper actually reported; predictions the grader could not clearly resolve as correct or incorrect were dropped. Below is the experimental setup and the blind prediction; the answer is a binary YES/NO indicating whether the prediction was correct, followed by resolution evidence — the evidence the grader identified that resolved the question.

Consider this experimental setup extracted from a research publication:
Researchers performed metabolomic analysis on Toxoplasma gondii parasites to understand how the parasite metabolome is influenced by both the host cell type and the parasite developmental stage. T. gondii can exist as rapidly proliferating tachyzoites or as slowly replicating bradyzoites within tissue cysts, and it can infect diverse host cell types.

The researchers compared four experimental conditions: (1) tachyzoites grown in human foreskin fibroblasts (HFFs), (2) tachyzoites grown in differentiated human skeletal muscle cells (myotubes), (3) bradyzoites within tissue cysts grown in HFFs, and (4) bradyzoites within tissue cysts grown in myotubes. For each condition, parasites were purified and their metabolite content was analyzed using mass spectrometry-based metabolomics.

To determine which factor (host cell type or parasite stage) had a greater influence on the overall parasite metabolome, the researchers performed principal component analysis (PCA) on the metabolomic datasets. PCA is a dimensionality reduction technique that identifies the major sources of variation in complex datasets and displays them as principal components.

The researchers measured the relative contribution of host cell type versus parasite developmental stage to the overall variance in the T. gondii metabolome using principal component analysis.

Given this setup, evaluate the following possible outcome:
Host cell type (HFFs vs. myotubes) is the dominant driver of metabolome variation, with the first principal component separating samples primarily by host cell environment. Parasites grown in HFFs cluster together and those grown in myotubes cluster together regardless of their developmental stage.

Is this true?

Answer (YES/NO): NO